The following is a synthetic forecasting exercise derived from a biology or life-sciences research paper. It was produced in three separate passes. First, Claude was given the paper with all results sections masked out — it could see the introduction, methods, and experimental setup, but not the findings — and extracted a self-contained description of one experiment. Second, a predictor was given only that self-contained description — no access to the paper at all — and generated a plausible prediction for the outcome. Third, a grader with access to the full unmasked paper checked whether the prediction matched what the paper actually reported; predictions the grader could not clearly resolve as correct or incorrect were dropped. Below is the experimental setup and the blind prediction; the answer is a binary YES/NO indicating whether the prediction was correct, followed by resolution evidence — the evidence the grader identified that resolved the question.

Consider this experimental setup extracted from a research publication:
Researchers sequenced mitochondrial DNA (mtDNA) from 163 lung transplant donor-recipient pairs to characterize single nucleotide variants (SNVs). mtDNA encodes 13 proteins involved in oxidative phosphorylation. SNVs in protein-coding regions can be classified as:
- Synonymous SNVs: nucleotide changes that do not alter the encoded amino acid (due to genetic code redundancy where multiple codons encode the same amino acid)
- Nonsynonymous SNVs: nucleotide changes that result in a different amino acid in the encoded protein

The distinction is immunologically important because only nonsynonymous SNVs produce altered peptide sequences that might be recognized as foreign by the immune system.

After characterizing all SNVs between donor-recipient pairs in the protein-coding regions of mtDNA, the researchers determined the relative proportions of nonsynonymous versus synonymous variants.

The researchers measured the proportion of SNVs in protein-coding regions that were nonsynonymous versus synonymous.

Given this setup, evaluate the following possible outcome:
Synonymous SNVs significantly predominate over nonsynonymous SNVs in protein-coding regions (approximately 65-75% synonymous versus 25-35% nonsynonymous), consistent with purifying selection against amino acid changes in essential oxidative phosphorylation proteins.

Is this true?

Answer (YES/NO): NO